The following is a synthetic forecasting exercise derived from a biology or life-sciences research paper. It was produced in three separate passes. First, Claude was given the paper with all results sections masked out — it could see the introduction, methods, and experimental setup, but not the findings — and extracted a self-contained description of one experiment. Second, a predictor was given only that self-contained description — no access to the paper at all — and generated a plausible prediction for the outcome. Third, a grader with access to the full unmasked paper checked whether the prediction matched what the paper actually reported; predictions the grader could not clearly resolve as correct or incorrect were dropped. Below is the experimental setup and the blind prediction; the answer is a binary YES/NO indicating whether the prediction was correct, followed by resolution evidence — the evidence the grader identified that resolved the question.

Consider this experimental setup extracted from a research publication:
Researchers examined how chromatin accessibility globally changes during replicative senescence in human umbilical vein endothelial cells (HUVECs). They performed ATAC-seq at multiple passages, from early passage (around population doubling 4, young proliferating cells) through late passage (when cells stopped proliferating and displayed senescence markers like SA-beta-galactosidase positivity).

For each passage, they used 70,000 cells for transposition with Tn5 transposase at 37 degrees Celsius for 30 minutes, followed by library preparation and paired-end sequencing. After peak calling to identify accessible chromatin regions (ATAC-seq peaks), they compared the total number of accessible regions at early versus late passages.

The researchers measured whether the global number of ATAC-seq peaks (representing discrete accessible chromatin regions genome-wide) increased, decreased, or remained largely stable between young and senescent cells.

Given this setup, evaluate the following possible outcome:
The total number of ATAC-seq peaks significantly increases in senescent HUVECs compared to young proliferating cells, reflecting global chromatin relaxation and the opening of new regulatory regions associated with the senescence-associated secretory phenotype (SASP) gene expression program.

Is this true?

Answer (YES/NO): NO